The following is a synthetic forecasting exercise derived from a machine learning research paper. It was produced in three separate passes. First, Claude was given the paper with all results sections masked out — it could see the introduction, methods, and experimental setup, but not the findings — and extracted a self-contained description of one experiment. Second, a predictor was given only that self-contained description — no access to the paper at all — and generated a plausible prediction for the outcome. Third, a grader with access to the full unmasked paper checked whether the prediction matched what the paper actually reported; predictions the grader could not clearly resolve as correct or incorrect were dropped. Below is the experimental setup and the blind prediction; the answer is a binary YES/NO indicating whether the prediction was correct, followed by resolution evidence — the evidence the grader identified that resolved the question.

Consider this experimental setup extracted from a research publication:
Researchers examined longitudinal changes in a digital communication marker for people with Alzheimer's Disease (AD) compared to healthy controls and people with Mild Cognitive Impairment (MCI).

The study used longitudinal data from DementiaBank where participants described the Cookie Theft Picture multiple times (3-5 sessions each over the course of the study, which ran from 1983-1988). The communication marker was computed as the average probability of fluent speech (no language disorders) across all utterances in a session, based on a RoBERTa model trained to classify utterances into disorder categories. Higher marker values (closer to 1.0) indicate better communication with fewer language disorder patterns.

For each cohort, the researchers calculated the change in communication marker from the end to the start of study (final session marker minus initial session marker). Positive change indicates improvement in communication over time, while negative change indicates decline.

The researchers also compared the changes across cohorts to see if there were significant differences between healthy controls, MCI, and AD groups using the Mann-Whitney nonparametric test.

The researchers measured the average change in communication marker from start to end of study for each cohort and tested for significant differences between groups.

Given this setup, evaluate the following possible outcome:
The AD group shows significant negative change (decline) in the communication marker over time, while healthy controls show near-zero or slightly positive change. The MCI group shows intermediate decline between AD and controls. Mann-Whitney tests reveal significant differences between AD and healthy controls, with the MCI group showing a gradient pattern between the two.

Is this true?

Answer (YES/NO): NO